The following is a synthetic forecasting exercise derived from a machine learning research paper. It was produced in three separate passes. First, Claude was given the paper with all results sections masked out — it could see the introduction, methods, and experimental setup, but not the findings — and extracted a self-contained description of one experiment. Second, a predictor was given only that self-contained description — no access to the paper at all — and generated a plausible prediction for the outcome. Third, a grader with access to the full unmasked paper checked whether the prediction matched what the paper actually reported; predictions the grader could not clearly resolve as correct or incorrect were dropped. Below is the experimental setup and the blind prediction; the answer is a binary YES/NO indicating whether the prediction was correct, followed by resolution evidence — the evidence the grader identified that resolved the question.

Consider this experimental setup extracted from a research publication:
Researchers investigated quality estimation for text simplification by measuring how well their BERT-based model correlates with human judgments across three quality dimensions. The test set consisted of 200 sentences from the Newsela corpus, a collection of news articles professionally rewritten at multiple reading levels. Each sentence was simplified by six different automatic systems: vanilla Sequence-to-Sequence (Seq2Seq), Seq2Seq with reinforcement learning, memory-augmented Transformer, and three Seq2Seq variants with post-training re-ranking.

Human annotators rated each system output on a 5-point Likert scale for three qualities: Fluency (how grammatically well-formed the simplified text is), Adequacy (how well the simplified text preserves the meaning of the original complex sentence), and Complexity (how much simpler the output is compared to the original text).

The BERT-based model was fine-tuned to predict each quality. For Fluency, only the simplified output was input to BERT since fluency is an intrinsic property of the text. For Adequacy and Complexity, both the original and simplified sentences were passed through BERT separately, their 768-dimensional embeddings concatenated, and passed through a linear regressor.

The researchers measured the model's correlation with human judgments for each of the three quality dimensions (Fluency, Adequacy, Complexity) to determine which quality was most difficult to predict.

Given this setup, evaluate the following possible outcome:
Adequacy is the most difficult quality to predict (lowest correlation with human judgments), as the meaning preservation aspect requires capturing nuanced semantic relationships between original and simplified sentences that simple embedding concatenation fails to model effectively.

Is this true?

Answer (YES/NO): NO